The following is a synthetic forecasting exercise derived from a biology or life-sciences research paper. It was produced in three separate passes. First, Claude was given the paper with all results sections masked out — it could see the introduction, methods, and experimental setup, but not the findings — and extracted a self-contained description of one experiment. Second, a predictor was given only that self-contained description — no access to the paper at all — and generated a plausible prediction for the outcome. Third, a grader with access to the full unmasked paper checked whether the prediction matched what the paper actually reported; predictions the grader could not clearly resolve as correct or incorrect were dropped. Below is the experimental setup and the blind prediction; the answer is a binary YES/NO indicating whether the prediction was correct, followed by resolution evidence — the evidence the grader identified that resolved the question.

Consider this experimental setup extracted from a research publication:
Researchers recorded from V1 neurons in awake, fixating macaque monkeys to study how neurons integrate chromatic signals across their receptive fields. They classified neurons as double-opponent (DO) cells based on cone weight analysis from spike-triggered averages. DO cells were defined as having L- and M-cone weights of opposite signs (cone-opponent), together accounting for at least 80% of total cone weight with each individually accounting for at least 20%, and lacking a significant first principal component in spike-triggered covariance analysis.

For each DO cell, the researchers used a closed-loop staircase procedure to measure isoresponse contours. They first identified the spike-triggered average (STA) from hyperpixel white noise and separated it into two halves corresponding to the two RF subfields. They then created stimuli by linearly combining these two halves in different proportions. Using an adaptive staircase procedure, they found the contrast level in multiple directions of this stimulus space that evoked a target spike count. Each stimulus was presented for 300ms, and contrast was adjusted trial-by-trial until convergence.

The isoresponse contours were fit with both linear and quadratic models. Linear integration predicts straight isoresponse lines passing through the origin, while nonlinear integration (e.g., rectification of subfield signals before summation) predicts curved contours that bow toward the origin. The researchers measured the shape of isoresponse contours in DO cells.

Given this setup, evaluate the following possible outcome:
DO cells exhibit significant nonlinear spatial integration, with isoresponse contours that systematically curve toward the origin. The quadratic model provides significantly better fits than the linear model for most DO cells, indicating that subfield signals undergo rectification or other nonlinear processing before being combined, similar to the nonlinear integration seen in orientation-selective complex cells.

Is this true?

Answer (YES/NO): NO